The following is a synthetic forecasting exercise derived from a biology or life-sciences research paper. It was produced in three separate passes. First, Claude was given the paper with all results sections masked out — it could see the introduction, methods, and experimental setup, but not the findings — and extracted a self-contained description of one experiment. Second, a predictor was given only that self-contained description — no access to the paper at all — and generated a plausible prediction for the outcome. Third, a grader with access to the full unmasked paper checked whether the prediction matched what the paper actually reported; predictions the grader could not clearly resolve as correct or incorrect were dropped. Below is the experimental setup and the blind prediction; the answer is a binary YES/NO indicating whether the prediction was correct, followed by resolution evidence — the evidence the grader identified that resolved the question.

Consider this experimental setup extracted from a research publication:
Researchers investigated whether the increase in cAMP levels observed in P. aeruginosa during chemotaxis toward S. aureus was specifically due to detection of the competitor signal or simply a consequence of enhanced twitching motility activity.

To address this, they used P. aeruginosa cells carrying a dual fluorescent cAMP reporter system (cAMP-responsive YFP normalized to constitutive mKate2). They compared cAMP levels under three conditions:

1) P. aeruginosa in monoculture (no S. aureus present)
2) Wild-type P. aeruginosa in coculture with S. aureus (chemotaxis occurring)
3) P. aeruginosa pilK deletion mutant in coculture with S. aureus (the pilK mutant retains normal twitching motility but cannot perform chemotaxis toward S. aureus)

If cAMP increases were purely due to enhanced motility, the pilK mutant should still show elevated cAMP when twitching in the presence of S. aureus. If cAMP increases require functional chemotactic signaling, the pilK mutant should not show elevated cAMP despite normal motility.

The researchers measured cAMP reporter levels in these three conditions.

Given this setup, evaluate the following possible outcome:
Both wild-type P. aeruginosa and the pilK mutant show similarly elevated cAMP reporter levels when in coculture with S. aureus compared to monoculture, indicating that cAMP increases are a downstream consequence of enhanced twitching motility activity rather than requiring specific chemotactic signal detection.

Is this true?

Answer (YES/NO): NO